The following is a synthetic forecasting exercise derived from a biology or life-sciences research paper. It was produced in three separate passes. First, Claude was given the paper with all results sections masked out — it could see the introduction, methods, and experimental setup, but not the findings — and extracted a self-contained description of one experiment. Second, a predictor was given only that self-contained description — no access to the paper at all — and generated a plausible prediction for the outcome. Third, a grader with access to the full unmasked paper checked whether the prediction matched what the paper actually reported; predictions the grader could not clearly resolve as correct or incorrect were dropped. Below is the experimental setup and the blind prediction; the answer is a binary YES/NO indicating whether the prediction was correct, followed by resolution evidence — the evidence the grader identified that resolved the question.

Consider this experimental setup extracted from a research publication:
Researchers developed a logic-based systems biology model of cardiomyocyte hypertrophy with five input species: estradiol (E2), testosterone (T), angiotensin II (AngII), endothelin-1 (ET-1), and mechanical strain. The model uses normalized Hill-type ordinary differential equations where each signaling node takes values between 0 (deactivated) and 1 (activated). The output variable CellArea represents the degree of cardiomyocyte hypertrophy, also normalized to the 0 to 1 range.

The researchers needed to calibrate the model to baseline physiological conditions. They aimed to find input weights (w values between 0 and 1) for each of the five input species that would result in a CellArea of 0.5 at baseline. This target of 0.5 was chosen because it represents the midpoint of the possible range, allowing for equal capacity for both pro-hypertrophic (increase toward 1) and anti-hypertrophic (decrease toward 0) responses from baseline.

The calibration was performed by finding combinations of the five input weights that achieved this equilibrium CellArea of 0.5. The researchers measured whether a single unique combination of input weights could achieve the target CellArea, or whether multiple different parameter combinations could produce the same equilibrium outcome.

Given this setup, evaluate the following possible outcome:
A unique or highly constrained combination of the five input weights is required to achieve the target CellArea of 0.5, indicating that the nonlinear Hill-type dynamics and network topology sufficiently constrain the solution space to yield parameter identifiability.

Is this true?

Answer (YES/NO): NO